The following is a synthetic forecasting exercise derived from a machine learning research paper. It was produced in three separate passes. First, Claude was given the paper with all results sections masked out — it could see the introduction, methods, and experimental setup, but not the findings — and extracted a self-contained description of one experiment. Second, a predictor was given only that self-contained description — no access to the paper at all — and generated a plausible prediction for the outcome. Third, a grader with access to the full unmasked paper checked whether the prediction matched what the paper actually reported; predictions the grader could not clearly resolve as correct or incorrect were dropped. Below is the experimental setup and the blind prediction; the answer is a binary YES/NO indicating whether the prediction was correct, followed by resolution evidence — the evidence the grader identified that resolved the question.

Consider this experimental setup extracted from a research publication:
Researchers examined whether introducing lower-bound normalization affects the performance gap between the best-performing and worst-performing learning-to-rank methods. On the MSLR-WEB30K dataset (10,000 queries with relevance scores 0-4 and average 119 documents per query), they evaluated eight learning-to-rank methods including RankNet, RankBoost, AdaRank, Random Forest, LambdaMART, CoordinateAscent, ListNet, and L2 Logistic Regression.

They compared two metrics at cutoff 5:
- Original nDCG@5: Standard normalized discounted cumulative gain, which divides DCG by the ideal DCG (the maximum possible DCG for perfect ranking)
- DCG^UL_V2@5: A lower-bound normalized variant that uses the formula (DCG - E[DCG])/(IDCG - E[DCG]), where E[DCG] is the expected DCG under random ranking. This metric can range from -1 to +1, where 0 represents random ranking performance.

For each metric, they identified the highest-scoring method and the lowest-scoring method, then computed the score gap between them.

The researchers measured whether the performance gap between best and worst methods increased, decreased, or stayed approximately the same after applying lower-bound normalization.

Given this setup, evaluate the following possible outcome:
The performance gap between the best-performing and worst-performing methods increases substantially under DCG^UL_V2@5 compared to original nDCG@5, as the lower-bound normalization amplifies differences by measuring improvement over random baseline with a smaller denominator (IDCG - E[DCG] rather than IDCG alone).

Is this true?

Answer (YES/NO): NO